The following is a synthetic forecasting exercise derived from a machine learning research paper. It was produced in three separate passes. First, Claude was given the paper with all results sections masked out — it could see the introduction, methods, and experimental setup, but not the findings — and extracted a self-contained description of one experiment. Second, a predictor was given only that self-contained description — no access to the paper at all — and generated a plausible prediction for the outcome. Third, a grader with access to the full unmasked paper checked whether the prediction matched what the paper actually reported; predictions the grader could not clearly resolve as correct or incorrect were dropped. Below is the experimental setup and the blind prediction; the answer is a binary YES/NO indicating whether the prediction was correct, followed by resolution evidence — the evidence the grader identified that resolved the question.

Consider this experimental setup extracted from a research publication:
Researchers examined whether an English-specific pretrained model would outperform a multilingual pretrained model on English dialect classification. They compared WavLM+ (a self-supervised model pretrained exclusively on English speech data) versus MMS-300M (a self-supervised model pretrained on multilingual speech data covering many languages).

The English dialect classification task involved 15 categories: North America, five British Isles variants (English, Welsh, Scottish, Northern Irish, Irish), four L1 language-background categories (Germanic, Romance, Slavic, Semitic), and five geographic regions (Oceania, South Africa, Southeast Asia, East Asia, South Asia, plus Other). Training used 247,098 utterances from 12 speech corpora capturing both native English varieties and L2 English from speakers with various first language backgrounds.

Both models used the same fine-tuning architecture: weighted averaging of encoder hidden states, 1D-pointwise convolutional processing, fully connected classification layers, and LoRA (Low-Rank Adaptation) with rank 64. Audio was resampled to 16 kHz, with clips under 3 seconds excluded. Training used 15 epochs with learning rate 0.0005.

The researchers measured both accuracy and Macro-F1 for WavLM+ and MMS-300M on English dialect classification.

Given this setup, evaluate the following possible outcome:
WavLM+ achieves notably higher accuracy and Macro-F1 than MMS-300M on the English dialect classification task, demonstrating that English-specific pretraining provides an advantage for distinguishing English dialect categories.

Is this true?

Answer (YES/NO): YES